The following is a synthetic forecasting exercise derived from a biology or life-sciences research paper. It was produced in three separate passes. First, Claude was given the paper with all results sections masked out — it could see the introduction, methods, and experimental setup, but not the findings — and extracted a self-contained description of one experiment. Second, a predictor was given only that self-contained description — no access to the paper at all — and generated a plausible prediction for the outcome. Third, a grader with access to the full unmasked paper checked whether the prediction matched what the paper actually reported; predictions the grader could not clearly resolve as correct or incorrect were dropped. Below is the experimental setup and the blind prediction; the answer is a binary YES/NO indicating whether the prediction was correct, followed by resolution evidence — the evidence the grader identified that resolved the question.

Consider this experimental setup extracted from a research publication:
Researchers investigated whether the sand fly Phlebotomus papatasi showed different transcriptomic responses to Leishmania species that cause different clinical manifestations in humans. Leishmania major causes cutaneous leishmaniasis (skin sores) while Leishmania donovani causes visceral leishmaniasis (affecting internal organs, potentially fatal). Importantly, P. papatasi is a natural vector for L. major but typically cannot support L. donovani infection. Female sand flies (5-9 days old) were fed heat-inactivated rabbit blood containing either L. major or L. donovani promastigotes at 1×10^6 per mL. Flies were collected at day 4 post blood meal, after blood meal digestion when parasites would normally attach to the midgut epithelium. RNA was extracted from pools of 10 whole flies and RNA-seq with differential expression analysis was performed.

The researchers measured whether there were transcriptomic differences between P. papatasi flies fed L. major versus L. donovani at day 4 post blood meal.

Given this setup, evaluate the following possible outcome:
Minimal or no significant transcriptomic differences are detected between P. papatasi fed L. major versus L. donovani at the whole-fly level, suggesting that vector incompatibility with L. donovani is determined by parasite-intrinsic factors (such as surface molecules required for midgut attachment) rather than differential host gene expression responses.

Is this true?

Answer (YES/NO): YES